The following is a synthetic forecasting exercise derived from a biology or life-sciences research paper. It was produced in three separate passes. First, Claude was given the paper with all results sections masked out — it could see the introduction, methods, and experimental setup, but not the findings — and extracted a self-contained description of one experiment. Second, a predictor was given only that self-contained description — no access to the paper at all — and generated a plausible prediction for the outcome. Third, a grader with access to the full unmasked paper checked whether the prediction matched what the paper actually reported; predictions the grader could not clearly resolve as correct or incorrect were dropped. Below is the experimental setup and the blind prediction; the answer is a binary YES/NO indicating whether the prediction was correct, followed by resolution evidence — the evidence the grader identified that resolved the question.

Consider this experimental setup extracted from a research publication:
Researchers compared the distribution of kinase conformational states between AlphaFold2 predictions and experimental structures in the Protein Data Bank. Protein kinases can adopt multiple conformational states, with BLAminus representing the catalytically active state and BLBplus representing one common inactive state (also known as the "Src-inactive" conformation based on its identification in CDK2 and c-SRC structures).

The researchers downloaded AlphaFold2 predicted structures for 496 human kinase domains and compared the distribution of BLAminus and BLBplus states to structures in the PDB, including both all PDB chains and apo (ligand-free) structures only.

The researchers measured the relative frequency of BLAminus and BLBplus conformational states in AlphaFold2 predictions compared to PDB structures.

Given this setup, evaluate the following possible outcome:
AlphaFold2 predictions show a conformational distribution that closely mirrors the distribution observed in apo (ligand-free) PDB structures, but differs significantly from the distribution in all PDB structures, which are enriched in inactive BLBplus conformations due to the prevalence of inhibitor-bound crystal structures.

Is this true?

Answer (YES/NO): NO